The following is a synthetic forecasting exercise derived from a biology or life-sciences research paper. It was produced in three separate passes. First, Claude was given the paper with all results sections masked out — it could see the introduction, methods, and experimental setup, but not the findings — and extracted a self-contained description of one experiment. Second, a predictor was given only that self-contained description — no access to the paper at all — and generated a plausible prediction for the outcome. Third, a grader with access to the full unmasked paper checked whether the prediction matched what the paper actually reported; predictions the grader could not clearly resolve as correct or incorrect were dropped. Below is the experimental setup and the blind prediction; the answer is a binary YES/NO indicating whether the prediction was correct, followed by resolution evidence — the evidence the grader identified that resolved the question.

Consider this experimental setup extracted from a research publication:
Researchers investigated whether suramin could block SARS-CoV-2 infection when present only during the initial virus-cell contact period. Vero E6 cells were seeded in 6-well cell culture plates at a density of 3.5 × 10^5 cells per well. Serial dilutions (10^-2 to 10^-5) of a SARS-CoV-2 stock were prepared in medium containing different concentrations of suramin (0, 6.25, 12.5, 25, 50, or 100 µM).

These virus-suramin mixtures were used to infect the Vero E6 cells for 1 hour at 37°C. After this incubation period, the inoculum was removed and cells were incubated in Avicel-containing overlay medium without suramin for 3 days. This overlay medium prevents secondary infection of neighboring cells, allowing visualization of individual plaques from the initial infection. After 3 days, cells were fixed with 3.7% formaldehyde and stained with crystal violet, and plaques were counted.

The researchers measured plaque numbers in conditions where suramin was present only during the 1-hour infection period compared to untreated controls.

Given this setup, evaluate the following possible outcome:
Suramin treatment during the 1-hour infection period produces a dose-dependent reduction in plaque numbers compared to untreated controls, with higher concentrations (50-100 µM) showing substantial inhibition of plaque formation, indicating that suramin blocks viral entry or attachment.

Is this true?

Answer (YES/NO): YES